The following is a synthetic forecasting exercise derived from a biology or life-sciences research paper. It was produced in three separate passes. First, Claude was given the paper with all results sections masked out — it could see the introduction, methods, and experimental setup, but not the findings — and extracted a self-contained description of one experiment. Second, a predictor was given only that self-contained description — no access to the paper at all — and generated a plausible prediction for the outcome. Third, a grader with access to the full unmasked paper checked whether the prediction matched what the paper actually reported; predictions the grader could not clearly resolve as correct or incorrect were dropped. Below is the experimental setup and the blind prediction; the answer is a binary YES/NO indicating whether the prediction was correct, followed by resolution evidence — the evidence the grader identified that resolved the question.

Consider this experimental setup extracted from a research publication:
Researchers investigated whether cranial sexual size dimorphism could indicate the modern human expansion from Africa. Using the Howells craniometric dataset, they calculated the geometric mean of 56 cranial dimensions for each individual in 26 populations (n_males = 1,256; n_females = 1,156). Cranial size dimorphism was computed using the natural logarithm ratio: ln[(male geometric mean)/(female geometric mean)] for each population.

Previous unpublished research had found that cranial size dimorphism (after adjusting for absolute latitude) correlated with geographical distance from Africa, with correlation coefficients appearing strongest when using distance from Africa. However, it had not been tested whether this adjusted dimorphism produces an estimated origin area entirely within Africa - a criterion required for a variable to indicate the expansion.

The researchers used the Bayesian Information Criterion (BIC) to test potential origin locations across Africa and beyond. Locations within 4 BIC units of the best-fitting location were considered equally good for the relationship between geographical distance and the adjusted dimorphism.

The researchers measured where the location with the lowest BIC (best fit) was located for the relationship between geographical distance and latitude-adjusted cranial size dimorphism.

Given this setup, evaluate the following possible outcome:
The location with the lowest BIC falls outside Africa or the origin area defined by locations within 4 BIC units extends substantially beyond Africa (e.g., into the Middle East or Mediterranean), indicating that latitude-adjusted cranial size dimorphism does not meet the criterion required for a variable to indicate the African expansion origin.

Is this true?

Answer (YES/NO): NO